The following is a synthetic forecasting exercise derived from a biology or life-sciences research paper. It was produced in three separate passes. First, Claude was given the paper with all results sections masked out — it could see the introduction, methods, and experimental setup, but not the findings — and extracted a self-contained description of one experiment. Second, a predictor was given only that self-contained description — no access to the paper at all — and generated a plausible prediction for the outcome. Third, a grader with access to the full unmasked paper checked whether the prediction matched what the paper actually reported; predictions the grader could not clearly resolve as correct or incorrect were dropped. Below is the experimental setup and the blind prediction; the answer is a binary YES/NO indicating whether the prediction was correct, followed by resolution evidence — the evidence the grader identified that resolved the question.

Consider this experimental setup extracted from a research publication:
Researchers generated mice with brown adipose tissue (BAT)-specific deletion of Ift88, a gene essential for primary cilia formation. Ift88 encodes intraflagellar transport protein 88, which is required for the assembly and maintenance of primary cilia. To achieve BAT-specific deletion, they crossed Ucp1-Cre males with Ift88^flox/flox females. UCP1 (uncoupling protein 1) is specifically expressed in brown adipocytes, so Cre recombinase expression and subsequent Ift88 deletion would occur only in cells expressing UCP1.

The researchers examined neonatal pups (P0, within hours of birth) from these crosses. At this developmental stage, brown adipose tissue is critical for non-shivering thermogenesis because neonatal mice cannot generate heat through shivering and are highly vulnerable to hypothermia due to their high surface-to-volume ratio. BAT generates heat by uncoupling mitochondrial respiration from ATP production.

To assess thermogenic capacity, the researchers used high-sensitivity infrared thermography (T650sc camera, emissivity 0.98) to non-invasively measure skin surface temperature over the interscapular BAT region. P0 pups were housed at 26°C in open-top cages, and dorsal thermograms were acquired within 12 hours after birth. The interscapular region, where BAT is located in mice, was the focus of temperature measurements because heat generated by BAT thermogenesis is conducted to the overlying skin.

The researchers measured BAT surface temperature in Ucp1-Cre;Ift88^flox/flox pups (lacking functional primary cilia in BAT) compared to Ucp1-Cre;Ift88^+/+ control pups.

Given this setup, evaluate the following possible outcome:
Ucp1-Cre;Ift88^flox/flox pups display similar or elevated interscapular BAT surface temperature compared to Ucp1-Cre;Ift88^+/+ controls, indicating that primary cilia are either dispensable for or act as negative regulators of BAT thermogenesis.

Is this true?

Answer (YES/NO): NO